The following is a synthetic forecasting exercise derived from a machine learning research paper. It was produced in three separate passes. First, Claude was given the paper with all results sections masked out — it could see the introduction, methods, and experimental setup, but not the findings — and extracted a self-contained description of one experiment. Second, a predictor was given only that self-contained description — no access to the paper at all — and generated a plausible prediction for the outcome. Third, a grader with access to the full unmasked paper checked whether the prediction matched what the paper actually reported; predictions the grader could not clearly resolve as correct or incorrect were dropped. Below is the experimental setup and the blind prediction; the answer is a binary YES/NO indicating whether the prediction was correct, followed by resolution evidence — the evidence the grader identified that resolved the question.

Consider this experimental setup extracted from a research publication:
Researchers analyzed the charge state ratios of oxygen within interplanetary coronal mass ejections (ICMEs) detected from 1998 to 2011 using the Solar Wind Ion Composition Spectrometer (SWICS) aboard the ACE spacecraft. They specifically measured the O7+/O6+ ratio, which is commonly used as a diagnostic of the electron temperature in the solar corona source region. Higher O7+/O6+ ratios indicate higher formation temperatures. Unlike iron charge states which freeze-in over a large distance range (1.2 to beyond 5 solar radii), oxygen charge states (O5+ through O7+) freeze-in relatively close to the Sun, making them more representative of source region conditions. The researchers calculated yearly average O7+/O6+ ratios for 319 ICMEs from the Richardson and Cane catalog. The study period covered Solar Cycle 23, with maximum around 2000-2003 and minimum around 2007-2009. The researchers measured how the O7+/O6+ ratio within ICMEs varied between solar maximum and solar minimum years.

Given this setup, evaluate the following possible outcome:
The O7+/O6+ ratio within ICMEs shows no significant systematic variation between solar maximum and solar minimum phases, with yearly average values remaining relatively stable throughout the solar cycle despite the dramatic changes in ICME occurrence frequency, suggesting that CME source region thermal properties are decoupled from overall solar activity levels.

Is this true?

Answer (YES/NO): NO